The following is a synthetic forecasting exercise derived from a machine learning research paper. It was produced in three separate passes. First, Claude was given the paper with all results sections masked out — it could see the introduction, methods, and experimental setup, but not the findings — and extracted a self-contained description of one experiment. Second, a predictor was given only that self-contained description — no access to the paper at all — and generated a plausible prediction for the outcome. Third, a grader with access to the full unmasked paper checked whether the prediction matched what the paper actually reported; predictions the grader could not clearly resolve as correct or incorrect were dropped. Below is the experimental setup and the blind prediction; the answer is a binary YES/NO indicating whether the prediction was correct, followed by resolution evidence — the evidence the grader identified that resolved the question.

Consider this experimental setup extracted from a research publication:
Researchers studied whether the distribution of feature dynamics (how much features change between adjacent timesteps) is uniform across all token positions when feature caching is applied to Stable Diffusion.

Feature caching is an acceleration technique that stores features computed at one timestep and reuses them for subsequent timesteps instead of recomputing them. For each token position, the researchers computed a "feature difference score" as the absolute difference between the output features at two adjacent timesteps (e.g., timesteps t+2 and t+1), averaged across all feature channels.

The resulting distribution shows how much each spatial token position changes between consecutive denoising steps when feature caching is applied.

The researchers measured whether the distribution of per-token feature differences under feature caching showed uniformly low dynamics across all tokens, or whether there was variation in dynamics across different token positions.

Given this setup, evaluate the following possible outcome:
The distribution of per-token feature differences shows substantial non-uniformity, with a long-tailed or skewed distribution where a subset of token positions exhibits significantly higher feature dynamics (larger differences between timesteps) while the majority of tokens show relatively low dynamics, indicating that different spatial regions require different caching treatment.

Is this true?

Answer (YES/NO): YES